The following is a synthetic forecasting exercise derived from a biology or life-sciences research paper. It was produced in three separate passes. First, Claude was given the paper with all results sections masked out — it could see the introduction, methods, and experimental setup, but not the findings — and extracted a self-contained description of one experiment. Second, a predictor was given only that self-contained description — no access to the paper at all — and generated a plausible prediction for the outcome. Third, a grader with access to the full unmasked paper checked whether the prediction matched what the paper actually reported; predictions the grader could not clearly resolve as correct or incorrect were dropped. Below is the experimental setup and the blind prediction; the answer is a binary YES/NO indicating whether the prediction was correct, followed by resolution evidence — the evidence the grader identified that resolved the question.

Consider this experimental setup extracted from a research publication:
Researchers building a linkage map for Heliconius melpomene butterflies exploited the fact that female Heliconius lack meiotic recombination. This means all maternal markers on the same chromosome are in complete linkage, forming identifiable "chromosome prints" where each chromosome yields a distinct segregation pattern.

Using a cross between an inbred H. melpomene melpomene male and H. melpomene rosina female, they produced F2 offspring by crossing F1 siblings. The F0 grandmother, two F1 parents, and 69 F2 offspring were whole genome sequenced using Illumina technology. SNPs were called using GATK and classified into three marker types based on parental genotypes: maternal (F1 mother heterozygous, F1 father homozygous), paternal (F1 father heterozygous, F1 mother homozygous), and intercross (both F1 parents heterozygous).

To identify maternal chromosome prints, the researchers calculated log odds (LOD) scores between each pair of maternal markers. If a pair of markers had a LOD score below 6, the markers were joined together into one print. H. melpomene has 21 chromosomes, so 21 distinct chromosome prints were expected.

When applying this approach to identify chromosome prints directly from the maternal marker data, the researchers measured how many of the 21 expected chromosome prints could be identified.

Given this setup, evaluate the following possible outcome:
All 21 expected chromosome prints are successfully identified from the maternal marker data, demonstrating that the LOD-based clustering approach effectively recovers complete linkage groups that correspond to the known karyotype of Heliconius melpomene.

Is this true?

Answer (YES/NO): NO